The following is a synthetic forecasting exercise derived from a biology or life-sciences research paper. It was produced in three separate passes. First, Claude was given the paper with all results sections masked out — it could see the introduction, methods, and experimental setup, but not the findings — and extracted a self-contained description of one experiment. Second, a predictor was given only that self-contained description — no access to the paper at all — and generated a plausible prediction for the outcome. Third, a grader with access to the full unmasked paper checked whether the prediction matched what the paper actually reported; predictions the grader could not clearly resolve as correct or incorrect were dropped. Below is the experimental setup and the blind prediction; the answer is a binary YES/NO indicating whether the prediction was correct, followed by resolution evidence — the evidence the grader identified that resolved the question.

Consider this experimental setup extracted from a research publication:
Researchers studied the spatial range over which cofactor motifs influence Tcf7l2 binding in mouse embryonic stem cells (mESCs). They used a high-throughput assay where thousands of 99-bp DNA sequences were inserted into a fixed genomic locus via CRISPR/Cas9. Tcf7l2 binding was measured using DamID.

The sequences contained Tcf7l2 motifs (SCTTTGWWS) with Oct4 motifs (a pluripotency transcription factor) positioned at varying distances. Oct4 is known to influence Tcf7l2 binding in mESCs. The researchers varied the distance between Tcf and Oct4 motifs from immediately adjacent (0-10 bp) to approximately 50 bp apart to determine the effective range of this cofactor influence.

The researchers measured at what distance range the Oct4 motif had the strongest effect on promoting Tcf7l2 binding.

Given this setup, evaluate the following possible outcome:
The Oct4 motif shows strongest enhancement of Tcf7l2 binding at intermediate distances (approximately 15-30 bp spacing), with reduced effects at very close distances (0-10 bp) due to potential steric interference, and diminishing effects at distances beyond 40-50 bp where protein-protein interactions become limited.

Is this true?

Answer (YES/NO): NO